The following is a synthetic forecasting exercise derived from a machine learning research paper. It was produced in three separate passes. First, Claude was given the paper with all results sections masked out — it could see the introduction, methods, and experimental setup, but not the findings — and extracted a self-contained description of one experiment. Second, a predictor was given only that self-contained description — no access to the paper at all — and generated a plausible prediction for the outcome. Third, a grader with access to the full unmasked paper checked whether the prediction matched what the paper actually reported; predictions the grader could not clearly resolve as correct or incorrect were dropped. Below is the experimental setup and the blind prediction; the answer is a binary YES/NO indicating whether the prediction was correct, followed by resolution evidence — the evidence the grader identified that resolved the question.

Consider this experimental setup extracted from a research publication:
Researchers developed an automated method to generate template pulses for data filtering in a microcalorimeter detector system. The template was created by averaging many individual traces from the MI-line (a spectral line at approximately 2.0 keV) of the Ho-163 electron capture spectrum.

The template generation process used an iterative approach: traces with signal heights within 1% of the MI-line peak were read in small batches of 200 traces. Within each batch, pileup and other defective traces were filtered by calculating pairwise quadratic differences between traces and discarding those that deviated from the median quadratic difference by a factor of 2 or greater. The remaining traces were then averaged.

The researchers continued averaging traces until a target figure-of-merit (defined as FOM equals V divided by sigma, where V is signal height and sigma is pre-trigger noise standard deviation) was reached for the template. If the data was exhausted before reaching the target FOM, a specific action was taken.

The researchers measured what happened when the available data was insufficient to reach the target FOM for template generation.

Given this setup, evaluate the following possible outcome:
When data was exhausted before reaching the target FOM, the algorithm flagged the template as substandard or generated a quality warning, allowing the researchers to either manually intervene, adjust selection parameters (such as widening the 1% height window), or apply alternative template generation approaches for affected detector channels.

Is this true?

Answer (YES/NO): NO